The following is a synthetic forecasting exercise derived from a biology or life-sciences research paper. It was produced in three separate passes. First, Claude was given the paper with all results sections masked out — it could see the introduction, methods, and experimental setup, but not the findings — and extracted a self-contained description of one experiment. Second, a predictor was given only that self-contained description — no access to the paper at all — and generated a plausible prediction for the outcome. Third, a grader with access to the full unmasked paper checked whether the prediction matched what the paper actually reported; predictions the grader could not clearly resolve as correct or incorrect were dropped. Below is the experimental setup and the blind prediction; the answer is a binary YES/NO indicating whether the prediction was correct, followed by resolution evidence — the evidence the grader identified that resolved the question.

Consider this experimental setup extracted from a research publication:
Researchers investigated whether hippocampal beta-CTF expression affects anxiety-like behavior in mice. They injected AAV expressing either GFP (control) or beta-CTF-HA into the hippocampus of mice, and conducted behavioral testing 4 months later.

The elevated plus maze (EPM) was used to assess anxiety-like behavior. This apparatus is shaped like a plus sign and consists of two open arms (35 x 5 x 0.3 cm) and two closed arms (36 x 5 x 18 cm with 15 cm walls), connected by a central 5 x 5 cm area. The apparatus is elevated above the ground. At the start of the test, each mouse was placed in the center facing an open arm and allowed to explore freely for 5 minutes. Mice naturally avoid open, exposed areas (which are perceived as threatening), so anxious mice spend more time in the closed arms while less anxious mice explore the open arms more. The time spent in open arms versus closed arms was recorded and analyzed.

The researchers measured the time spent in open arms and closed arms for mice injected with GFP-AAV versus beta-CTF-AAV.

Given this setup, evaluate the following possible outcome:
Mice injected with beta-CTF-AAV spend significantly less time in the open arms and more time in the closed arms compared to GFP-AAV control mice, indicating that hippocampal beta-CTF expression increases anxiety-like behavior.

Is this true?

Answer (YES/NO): NO